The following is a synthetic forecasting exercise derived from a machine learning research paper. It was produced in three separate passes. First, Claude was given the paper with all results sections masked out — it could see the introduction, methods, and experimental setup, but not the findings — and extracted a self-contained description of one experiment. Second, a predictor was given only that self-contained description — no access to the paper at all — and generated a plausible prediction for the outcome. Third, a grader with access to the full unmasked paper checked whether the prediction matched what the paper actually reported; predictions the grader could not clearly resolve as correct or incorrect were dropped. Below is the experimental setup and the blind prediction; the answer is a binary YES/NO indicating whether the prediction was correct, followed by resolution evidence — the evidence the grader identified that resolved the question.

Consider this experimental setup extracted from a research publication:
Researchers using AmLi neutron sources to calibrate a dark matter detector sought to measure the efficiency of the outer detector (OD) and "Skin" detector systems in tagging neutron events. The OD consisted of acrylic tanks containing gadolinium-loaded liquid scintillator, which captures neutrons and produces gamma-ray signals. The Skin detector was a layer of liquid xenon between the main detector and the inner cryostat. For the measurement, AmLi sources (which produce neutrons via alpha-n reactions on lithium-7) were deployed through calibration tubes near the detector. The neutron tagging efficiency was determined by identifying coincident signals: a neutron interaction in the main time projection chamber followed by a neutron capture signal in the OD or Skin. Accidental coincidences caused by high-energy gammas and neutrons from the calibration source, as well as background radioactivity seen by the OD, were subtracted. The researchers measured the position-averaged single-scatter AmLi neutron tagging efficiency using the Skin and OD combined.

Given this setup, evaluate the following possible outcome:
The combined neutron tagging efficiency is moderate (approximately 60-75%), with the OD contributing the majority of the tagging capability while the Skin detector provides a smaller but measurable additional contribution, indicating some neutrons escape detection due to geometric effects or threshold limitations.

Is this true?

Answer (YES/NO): NO